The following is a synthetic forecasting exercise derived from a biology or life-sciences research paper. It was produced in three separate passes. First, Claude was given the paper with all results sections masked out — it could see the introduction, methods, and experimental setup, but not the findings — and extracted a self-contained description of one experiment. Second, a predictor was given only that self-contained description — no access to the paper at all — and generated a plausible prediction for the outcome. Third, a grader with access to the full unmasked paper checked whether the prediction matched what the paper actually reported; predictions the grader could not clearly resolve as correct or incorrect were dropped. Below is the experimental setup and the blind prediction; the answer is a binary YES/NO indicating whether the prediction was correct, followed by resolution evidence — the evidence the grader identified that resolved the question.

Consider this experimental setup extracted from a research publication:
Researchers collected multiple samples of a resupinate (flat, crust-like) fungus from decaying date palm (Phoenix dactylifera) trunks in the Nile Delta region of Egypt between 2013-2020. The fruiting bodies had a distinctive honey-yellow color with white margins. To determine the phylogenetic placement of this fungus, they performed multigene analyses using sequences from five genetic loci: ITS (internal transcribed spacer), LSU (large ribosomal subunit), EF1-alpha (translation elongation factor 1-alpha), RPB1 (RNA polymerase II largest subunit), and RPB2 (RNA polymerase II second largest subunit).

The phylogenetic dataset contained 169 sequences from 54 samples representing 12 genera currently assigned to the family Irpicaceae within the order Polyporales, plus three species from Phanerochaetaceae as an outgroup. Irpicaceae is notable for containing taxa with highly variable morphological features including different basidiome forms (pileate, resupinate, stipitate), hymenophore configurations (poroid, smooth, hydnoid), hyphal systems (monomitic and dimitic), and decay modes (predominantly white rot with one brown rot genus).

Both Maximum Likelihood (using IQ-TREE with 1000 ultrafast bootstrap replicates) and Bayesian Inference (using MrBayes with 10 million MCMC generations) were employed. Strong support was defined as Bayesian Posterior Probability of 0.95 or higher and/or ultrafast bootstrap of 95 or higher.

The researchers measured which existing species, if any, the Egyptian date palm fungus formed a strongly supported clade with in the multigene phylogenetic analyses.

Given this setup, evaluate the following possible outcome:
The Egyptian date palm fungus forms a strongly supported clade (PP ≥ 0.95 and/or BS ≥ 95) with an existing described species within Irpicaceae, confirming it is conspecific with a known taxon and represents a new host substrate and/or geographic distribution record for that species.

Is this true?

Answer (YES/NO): NO